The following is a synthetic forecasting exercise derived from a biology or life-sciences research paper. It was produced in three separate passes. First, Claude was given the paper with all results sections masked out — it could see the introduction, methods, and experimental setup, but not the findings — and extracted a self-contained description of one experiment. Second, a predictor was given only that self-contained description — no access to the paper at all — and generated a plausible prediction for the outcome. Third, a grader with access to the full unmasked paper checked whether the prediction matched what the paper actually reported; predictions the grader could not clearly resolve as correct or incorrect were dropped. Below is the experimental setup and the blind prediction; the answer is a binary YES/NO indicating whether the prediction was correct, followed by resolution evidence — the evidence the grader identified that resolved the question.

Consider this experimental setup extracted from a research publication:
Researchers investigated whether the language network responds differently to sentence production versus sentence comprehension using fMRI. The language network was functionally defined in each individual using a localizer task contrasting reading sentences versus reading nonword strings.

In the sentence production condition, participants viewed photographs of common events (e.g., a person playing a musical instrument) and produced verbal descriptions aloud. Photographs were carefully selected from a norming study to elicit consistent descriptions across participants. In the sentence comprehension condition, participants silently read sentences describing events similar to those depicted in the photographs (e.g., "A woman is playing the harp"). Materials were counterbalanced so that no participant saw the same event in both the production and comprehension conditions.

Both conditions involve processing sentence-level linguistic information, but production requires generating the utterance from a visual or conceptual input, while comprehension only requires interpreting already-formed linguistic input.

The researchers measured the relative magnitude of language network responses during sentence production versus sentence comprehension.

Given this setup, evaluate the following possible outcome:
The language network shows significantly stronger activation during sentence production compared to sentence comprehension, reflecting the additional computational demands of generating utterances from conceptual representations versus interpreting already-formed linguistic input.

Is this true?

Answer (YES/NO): YES